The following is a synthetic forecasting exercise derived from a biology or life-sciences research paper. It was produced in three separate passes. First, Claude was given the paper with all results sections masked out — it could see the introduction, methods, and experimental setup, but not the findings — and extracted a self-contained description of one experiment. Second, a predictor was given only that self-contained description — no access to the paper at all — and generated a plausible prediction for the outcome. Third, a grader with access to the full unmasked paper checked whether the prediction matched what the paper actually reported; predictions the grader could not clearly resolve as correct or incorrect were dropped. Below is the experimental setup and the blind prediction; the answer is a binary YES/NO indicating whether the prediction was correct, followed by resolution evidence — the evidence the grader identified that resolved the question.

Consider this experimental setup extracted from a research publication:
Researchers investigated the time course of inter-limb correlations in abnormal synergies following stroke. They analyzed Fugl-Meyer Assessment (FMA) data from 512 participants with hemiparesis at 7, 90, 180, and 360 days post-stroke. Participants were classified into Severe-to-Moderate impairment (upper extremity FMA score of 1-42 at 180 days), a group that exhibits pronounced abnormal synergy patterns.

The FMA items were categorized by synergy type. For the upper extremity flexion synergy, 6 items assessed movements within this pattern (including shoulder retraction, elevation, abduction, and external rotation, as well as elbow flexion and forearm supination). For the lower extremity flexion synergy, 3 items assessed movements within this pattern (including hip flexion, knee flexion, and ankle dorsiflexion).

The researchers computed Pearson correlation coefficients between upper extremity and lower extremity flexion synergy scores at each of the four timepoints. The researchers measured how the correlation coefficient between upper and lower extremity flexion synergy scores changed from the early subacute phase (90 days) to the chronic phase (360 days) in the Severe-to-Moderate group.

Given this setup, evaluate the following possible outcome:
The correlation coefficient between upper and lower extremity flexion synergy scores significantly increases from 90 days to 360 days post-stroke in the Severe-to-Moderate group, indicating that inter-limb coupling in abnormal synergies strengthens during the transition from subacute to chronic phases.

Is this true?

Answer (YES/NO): NO